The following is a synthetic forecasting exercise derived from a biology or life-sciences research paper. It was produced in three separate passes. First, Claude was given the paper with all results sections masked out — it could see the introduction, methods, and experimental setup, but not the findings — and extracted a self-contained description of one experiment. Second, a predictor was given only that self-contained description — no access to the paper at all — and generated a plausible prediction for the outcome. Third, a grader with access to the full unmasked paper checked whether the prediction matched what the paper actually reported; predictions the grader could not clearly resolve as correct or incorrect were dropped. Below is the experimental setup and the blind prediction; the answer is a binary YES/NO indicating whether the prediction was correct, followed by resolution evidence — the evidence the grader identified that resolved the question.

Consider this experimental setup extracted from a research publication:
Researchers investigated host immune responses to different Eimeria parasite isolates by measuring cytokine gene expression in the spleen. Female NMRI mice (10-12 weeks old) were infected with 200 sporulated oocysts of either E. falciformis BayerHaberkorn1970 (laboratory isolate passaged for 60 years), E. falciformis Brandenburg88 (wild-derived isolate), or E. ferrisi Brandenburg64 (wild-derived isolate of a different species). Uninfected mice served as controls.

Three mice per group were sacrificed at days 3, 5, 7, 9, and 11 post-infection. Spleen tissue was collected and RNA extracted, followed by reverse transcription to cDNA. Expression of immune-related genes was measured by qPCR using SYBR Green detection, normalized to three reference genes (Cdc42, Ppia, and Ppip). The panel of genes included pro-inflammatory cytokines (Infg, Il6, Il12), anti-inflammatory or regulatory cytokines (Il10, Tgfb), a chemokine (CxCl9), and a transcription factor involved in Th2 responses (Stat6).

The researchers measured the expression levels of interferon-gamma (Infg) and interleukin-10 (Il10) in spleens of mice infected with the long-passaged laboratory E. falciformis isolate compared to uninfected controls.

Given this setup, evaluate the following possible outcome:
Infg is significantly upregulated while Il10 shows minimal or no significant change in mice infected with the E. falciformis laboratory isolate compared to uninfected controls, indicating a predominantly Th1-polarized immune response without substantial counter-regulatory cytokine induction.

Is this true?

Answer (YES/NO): NO